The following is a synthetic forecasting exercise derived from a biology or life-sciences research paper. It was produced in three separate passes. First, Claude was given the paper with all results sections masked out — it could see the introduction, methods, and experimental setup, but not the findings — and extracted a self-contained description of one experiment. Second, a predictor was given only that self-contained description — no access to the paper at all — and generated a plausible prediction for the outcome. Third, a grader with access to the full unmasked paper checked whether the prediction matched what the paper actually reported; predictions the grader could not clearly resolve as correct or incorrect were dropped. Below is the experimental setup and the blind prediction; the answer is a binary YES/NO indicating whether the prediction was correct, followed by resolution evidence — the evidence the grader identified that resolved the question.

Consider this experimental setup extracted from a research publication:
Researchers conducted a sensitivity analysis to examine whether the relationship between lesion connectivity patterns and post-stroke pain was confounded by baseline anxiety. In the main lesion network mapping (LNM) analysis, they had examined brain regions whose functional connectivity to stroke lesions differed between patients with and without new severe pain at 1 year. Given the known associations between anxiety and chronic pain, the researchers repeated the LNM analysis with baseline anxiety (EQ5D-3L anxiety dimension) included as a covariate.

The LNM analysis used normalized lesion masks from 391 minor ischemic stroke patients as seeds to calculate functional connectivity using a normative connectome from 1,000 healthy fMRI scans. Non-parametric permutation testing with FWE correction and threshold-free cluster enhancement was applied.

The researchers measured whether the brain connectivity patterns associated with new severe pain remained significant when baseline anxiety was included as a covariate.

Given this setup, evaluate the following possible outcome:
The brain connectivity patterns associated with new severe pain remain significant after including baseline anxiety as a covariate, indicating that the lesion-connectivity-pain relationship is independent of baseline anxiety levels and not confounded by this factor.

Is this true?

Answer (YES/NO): NO